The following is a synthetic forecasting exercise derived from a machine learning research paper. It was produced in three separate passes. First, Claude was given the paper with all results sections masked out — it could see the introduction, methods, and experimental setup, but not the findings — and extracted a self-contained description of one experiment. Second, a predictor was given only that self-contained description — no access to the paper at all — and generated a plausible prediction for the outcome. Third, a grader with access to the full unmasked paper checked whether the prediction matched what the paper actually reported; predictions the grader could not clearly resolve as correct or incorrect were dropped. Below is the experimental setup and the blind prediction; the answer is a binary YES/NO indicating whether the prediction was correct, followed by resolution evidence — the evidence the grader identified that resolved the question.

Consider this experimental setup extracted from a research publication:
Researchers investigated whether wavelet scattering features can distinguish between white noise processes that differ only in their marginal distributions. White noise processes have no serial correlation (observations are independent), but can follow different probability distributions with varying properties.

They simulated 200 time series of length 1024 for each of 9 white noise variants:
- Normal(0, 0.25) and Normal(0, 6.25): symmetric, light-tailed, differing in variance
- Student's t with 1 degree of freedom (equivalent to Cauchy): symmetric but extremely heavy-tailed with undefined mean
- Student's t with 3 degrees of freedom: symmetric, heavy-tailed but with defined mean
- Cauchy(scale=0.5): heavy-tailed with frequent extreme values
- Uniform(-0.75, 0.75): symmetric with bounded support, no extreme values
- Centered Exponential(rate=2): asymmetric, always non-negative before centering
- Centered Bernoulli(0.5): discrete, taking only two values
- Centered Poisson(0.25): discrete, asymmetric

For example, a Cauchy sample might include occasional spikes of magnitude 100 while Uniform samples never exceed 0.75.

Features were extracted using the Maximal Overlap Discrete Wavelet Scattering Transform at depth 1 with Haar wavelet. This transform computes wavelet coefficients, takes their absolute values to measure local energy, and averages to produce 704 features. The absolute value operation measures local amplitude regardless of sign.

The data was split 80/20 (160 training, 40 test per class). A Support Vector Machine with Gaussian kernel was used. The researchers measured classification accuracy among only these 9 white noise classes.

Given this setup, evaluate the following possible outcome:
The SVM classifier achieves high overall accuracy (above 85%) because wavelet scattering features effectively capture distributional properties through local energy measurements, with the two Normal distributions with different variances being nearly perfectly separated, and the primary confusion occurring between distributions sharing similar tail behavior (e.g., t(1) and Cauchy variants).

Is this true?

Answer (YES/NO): NO